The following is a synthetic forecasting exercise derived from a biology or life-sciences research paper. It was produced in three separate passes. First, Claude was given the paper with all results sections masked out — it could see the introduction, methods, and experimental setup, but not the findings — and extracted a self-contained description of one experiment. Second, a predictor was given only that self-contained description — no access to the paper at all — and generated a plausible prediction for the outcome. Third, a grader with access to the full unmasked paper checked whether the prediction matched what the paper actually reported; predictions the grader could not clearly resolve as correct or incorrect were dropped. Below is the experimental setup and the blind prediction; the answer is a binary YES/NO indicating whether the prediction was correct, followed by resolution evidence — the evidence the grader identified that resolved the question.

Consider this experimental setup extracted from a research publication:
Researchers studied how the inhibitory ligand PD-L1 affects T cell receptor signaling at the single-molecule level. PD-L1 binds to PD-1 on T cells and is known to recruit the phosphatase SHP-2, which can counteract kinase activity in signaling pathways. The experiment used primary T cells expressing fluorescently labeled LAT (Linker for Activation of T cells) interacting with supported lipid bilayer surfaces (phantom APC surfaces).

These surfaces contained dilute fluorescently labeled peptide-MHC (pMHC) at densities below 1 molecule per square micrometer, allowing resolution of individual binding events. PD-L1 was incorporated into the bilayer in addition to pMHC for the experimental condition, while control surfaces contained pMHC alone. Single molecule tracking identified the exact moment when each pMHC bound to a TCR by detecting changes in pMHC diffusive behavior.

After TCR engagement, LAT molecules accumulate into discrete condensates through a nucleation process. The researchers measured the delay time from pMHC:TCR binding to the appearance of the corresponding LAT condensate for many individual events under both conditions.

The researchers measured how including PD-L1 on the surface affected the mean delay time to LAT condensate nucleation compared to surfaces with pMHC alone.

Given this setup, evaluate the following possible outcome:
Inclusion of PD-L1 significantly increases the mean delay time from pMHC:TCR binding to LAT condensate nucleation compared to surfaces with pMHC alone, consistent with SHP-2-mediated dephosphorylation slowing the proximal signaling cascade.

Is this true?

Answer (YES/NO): NO